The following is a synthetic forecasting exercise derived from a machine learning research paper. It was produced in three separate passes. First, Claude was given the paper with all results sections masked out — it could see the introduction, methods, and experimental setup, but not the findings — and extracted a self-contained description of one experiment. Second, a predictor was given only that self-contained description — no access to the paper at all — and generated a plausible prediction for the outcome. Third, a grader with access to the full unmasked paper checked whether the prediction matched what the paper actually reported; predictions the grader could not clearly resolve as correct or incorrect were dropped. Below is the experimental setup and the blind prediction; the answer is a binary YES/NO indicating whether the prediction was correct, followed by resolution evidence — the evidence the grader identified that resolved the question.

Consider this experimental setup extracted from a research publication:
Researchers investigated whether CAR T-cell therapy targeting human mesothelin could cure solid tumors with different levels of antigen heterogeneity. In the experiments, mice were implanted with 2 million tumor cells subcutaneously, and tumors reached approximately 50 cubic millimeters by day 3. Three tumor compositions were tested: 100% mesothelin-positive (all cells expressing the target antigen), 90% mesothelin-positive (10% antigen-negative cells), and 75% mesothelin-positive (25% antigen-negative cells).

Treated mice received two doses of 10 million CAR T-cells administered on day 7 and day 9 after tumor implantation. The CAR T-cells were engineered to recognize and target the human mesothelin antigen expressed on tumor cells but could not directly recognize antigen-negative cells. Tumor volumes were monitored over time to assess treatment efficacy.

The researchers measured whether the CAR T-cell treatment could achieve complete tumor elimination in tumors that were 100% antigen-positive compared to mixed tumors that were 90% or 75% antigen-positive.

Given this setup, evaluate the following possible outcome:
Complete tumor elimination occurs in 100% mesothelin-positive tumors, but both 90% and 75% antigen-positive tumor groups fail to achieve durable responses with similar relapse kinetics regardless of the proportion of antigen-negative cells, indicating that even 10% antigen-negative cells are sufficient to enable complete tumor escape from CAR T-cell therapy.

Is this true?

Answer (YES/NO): NO